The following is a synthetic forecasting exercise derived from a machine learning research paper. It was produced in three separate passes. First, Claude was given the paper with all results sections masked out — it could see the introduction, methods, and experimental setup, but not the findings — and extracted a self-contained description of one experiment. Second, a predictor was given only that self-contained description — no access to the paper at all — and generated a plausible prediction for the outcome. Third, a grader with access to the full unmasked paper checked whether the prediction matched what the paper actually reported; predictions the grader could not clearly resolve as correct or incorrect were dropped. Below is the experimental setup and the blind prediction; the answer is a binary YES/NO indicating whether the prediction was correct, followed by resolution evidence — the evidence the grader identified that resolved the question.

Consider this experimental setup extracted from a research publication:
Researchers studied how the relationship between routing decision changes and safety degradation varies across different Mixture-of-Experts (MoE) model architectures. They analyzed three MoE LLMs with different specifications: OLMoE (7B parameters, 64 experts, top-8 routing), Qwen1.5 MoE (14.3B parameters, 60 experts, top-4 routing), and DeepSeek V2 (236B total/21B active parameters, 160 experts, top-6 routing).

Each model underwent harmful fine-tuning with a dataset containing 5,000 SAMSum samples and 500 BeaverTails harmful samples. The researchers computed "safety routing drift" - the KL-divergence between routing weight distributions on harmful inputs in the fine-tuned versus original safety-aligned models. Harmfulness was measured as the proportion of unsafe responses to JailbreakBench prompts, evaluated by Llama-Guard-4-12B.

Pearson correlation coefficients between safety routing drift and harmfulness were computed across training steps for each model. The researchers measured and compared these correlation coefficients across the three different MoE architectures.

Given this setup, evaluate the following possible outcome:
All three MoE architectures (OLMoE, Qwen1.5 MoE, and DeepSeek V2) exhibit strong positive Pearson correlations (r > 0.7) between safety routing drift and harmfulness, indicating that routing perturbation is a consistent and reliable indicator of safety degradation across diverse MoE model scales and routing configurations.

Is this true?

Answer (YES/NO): YES